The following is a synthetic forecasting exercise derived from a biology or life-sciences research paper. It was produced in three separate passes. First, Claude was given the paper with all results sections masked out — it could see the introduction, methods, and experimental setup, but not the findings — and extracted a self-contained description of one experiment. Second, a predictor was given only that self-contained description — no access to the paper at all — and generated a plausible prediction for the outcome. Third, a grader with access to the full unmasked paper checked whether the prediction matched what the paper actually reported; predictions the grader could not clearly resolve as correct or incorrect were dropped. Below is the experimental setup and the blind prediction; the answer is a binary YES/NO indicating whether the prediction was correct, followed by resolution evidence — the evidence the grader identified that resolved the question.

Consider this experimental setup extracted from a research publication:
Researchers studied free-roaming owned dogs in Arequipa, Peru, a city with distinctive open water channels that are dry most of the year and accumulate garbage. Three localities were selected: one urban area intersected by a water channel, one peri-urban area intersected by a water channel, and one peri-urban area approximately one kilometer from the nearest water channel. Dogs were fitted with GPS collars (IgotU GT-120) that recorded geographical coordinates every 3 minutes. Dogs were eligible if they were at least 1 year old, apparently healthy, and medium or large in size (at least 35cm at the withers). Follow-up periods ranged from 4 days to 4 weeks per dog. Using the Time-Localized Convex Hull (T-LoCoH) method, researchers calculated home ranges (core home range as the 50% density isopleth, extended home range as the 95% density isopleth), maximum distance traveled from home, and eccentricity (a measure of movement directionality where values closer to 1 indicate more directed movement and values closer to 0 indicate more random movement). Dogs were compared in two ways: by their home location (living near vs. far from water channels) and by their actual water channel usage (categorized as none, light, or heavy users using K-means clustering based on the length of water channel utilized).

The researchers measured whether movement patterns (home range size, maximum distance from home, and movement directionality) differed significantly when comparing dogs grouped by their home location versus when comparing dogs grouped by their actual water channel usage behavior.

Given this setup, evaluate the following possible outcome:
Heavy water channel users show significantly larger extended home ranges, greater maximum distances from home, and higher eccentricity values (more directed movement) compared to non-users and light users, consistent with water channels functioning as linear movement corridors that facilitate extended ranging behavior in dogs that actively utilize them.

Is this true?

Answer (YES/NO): NO